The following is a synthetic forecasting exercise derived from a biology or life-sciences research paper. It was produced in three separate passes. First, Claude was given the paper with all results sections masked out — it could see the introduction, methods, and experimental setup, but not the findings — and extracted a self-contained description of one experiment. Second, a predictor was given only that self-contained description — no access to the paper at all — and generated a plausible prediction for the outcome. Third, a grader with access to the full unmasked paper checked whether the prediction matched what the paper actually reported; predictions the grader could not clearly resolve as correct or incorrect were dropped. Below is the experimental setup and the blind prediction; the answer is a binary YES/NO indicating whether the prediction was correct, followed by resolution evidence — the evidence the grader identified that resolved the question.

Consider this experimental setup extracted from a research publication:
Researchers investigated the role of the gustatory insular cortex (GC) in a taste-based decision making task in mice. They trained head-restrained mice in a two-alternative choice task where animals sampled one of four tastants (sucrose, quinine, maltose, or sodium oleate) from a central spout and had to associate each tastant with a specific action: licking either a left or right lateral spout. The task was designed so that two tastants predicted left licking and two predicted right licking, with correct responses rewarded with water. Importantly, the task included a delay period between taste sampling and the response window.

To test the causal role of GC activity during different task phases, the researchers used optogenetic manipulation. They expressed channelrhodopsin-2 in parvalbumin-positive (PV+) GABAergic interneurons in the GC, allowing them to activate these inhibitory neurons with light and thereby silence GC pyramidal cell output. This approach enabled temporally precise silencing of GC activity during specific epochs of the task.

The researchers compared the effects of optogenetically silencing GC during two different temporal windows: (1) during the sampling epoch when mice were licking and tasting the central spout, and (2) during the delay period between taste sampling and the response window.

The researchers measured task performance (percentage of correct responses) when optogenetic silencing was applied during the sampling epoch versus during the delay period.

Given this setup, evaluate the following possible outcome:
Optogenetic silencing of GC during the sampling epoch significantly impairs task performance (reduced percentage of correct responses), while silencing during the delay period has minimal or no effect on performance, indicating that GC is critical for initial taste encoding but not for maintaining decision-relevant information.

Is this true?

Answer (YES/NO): NO